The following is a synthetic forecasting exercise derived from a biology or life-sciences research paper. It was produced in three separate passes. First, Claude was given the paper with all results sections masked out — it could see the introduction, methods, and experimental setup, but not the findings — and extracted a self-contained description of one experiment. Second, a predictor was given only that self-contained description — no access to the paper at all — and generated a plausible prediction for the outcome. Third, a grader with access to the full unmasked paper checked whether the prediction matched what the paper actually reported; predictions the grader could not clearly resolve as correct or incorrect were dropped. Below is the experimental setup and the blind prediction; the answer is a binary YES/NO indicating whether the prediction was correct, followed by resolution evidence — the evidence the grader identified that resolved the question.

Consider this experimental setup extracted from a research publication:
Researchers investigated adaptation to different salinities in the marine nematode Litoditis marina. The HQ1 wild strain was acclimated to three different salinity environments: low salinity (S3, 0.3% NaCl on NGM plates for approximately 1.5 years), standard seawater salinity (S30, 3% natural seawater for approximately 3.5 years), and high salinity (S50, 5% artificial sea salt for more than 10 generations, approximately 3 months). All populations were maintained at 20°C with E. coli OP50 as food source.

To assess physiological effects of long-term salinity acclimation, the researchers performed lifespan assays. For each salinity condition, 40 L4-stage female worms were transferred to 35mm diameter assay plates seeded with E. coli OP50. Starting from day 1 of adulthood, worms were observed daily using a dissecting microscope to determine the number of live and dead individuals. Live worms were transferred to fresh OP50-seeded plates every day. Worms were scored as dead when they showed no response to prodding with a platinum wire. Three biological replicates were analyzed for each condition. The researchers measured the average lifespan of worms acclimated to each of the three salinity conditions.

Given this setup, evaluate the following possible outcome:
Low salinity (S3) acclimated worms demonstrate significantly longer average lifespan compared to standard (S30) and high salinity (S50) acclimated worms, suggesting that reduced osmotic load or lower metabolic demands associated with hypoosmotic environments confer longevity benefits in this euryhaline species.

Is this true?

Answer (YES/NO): NO